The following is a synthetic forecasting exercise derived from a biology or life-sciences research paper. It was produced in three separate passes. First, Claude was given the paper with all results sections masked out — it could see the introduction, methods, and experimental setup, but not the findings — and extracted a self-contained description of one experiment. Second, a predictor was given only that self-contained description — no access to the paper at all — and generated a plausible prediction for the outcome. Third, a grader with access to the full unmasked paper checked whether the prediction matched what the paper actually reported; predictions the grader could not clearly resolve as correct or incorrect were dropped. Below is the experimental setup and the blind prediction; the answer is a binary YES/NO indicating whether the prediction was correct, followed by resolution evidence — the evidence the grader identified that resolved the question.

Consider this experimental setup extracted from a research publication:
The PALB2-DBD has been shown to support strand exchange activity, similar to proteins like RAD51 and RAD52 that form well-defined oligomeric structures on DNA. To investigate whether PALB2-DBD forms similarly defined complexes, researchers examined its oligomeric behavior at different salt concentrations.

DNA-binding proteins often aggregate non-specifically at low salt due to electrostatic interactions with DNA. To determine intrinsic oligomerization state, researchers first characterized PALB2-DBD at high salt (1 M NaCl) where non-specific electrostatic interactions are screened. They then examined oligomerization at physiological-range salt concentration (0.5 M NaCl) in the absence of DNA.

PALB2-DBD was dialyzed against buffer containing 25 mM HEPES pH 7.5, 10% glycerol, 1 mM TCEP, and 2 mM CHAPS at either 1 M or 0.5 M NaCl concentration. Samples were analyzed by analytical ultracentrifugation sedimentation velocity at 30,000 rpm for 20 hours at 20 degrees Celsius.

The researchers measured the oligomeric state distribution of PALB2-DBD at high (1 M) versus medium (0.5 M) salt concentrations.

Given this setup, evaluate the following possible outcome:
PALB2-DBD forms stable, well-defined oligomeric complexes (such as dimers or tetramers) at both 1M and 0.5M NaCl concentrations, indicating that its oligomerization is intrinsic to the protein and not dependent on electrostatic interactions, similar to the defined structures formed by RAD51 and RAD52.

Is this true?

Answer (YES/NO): NO